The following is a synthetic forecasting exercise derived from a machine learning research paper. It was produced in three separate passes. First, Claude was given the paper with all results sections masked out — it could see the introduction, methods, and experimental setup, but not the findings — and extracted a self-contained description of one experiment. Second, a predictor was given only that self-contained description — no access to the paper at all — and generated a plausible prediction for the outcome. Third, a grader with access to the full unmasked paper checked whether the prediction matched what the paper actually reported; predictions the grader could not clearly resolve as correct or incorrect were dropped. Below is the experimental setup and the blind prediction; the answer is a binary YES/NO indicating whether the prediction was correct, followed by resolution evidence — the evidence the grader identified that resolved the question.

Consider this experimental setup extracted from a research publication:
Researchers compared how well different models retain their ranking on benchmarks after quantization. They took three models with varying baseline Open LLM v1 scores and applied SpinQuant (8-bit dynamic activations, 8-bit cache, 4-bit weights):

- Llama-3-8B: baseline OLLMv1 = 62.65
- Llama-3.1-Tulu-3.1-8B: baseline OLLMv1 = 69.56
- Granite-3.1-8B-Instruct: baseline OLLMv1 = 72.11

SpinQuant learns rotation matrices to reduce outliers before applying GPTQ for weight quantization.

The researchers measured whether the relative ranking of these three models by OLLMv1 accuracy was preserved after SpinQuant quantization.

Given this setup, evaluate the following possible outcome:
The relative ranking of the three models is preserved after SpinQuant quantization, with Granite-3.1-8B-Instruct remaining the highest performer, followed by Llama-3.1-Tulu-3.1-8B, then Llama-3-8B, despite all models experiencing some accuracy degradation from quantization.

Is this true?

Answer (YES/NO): NO